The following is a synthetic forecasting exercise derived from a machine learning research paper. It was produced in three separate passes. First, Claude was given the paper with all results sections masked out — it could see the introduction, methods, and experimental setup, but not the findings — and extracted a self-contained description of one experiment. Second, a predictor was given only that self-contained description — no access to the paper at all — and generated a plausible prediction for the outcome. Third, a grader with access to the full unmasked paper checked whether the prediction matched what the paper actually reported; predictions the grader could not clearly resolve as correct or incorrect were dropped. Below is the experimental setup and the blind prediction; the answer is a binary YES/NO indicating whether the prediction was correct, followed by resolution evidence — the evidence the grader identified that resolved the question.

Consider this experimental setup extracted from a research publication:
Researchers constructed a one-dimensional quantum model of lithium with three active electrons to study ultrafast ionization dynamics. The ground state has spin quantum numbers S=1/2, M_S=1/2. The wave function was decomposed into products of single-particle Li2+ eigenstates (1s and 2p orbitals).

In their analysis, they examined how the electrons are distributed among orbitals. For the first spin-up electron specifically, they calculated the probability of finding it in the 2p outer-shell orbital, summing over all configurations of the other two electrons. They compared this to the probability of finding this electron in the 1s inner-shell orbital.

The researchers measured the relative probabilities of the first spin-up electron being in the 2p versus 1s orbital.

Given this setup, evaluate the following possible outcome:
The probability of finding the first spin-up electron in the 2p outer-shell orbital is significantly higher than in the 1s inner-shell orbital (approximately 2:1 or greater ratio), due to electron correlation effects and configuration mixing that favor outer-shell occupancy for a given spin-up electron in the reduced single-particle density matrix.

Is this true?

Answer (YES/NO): NO